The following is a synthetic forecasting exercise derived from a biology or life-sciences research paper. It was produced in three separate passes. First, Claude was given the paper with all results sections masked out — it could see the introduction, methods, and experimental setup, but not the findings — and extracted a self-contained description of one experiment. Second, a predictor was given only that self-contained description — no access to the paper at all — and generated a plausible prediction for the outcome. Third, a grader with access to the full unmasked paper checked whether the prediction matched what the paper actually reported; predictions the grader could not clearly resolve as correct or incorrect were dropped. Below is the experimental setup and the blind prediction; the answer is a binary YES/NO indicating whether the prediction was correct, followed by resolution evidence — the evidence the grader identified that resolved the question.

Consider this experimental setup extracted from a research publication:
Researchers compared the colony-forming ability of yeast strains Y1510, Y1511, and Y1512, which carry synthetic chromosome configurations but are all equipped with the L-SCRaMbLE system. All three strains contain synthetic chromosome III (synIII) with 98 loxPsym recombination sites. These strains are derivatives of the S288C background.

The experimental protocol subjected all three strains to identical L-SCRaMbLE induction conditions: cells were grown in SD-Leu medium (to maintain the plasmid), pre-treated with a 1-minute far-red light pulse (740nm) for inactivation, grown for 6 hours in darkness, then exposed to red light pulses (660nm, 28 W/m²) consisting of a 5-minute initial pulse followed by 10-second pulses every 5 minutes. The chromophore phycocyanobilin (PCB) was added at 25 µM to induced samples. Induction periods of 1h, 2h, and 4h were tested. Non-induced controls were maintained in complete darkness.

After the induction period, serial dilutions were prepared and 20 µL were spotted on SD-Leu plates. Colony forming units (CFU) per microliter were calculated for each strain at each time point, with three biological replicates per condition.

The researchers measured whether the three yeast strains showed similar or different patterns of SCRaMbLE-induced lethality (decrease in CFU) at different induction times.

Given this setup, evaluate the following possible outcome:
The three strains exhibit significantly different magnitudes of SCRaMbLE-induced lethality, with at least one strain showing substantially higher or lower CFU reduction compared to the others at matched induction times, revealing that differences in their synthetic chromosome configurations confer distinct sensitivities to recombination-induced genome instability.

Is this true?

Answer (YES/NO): YES